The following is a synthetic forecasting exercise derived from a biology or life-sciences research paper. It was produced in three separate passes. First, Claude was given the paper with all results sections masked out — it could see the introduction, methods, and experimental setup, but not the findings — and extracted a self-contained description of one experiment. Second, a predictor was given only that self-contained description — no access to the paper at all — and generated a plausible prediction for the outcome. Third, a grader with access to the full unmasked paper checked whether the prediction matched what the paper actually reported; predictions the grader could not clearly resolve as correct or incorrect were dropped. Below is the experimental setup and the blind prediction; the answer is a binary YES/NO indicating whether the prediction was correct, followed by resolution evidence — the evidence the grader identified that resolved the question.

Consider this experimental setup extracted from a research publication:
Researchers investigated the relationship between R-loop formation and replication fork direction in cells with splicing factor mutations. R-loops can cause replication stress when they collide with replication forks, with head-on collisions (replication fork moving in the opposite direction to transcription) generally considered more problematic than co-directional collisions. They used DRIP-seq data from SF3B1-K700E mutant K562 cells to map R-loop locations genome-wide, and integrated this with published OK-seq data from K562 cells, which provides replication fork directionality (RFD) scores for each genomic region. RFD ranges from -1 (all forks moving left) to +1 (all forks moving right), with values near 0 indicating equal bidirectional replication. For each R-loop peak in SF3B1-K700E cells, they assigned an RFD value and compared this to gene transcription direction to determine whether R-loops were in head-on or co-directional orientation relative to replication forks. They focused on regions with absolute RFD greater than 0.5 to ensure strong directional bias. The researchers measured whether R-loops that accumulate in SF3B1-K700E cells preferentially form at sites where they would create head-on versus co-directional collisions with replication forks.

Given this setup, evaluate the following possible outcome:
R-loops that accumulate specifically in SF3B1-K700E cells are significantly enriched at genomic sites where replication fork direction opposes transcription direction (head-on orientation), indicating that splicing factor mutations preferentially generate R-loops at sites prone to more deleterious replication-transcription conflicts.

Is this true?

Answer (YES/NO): YES